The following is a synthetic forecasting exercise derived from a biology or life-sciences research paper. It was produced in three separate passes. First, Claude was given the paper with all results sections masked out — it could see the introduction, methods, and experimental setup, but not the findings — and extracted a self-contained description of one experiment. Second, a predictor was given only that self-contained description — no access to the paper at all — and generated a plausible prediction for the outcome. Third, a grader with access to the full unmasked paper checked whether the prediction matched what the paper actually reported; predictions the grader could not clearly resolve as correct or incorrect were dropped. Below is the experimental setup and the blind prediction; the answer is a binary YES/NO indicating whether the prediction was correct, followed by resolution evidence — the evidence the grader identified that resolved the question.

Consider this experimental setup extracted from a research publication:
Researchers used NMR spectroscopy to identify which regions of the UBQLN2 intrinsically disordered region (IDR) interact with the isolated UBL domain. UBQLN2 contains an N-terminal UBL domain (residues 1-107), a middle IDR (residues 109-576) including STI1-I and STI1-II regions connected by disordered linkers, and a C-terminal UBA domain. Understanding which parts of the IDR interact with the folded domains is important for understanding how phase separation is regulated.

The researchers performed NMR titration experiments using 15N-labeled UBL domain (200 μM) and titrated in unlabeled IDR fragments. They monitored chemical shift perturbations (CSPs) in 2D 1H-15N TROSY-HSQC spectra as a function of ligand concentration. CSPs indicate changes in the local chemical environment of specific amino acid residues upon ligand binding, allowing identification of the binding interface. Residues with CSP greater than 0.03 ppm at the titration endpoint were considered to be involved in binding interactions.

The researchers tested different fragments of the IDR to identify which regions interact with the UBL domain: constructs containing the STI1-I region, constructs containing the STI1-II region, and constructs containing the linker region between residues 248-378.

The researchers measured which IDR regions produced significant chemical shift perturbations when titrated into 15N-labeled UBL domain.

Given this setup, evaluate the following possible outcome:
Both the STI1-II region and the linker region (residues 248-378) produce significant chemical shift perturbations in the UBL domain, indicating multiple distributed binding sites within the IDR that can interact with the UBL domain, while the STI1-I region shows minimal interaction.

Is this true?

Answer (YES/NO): NO